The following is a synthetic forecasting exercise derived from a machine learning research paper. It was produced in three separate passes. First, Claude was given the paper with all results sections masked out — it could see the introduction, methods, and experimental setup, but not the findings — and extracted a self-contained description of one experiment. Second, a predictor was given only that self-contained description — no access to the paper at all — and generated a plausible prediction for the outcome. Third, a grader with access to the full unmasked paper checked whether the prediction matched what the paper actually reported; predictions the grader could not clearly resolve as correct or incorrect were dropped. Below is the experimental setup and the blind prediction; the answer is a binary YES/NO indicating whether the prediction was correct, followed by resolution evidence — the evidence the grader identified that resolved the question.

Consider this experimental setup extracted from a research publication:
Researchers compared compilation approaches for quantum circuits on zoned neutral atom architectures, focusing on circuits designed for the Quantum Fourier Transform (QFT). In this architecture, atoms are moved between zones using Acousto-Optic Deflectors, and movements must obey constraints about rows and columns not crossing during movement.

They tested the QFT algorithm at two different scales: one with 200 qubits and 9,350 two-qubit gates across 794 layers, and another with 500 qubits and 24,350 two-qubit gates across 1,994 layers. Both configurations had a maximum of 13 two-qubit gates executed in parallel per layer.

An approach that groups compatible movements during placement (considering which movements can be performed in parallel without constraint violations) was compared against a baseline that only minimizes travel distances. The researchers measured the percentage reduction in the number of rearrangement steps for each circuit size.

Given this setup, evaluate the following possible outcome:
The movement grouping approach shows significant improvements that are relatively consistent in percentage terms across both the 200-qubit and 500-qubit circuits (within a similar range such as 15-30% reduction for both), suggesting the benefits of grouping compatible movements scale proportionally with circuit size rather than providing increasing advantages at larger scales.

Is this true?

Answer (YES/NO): NO